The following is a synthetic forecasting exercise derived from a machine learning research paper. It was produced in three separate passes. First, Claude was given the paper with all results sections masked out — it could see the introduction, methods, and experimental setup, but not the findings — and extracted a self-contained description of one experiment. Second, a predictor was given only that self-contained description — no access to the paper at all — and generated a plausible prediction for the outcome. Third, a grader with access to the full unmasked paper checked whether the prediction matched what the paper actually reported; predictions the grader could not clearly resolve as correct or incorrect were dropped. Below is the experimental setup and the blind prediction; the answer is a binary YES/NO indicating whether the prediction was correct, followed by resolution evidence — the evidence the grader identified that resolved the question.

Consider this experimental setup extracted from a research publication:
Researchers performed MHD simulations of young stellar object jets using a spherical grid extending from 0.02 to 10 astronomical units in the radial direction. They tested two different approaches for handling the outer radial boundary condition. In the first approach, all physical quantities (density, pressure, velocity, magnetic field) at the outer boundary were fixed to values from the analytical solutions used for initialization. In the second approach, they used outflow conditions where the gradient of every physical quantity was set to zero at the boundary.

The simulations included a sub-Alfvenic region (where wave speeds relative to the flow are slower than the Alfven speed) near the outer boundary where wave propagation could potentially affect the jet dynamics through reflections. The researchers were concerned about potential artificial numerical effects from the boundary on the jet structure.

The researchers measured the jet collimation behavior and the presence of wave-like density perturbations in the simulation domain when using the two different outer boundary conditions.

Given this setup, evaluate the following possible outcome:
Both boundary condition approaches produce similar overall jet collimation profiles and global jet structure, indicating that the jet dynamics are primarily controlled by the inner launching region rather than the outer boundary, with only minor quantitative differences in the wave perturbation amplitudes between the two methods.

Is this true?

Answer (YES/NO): NO